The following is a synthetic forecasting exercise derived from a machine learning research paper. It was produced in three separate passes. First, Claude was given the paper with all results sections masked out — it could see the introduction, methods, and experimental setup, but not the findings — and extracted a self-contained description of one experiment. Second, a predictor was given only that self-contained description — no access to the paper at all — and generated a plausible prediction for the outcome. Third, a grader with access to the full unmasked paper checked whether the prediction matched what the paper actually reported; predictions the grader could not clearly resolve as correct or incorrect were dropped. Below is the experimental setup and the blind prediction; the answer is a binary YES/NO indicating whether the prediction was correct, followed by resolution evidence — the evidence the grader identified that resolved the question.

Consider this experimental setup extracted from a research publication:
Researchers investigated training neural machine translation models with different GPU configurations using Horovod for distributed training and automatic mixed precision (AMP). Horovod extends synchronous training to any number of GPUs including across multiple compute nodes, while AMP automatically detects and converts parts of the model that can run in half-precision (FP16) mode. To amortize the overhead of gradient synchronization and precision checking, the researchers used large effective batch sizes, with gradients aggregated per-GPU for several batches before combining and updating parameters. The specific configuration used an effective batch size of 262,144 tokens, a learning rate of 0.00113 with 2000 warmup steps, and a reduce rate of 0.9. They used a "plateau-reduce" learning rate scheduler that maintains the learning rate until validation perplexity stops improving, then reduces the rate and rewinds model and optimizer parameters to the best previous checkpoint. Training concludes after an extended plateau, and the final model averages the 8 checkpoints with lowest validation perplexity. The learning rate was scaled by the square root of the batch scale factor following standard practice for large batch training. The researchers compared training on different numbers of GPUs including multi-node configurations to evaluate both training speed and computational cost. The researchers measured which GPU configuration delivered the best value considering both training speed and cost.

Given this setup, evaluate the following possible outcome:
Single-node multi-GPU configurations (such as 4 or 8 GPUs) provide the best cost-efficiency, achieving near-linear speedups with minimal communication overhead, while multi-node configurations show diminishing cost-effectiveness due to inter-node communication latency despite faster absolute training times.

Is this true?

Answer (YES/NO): NO